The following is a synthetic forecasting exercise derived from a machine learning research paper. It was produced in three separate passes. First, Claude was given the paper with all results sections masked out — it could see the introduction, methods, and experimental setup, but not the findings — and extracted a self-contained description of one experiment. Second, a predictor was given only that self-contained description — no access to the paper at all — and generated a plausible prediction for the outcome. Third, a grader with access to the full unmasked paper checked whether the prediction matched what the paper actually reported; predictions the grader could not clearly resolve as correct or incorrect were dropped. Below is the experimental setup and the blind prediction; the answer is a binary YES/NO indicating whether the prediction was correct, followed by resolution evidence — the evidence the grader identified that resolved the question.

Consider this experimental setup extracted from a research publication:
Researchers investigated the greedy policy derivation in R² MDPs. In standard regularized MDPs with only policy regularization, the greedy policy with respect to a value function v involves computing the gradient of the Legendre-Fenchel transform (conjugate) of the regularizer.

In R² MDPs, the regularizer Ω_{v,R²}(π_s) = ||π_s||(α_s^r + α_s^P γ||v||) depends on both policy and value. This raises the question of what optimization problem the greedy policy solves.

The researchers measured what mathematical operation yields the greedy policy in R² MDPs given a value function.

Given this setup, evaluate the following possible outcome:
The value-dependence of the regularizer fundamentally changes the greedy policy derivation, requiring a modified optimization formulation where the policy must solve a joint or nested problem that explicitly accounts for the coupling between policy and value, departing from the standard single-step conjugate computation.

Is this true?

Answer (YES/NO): NO